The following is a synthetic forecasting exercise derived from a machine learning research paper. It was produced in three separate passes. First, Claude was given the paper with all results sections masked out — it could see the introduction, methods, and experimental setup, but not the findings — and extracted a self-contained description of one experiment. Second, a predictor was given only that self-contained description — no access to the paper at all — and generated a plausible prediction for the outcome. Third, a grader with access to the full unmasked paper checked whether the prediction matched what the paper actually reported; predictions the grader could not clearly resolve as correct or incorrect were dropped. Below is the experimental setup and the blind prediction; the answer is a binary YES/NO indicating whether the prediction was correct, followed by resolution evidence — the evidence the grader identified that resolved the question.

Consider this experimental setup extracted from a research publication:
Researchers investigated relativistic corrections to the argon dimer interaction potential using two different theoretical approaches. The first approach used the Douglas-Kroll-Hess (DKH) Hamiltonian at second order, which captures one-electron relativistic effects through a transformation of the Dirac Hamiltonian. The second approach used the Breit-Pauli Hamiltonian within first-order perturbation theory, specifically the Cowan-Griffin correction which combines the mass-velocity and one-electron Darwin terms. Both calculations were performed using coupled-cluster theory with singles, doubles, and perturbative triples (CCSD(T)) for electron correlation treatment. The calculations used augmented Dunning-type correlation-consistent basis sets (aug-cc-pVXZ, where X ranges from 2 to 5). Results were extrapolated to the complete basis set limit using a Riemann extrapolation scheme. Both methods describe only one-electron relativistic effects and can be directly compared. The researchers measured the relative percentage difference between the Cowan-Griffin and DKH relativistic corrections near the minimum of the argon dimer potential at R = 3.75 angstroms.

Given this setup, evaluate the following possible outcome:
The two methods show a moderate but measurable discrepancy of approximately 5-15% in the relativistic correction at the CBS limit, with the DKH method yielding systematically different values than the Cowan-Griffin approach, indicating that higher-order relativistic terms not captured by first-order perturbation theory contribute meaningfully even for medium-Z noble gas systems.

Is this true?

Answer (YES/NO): NO